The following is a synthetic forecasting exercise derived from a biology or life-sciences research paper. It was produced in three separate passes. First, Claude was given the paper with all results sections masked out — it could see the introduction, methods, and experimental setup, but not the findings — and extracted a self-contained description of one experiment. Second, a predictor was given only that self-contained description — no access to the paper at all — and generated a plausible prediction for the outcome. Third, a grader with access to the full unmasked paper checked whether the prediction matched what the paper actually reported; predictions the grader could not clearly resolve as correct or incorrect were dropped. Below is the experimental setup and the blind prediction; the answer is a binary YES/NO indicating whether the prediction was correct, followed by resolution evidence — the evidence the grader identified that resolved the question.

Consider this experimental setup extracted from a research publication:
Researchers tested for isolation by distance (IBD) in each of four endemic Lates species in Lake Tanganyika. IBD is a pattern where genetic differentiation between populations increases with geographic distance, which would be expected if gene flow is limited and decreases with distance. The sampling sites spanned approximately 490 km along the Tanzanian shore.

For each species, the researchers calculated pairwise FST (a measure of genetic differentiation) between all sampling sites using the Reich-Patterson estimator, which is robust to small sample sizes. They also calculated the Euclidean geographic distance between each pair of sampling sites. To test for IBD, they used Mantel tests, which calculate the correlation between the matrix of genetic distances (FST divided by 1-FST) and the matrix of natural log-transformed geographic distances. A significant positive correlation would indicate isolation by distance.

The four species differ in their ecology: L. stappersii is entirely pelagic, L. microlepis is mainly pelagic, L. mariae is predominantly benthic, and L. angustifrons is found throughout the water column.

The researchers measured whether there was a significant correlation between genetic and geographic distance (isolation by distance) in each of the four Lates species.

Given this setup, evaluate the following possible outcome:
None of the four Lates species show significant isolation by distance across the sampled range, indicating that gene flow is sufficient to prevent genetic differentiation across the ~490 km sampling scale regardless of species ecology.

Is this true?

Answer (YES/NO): YES